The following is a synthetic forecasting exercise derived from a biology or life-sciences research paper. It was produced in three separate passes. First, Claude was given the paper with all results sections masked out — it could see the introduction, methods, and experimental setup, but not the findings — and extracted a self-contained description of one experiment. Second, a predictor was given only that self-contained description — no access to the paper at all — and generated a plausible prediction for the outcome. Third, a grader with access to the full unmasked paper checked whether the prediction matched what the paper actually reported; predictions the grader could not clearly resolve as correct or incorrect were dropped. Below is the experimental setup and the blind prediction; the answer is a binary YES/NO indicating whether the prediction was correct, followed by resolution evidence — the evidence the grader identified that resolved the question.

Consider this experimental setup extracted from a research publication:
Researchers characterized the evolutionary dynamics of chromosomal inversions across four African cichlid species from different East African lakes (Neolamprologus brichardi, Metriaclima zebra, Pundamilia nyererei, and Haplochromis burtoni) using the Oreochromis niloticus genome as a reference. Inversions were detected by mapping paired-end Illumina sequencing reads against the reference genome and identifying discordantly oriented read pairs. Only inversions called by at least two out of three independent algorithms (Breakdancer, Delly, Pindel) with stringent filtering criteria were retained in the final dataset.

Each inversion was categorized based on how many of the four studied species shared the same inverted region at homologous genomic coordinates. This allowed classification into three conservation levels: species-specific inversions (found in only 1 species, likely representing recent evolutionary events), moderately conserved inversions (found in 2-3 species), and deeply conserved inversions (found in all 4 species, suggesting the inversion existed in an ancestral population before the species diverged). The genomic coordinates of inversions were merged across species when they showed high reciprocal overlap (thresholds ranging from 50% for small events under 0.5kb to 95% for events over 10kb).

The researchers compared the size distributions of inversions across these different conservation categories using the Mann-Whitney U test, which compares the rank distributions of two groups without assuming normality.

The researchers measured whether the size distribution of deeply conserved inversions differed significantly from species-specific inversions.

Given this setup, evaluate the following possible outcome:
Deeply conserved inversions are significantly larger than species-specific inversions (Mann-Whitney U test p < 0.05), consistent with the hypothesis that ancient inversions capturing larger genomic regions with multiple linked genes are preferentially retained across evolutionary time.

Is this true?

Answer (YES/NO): YES